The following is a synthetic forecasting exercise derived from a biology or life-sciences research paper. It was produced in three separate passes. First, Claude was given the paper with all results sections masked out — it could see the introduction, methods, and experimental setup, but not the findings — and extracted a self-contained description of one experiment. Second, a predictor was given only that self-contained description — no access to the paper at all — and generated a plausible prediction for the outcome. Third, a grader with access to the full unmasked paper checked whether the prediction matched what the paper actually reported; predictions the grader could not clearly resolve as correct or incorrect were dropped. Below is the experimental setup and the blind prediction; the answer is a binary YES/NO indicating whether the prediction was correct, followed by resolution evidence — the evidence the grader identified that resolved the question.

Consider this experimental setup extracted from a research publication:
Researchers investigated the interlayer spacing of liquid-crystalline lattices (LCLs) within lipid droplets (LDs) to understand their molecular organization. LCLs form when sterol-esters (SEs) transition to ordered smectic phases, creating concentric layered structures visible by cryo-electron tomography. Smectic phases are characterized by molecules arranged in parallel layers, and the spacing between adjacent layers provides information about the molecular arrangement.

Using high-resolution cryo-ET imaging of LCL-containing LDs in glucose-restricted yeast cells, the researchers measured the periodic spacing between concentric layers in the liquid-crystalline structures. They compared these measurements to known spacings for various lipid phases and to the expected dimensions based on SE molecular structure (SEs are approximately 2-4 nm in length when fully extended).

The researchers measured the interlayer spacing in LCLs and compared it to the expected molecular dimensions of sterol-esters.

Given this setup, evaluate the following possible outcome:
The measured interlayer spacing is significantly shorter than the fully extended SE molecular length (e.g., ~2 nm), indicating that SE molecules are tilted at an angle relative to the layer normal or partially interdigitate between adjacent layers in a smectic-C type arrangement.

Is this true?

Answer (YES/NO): NO